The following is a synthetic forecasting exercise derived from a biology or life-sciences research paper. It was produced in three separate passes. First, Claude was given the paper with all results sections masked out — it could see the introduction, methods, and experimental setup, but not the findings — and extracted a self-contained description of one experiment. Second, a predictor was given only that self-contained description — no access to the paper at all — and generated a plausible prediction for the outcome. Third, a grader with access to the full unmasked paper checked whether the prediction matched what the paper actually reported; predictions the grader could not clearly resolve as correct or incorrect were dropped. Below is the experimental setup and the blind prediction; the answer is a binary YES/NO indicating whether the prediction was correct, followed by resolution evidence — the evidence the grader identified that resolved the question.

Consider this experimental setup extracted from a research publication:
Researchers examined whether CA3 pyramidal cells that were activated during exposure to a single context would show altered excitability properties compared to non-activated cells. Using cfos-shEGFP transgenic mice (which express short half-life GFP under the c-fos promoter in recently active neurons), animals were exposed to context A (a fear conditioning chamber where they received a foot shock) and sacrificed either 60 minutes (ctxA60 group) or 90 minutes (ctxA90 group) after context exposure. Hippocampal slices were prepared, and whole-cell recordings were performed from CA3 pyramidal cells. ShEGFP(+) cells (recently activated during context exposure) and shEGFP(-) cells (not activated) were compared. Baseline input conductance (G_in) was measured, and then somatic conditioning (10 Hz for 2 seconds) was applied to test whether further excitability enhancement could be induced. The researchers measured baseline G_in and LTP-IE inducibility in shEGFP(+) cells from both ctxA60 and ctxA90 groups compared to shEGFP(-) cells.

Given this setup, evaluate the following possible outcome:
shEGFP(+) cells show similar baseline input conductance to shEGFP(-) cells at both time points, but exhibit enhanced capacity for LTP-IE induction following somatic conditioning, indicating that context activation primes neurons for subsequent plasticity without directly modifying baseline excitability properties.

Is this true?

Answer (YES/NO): NO